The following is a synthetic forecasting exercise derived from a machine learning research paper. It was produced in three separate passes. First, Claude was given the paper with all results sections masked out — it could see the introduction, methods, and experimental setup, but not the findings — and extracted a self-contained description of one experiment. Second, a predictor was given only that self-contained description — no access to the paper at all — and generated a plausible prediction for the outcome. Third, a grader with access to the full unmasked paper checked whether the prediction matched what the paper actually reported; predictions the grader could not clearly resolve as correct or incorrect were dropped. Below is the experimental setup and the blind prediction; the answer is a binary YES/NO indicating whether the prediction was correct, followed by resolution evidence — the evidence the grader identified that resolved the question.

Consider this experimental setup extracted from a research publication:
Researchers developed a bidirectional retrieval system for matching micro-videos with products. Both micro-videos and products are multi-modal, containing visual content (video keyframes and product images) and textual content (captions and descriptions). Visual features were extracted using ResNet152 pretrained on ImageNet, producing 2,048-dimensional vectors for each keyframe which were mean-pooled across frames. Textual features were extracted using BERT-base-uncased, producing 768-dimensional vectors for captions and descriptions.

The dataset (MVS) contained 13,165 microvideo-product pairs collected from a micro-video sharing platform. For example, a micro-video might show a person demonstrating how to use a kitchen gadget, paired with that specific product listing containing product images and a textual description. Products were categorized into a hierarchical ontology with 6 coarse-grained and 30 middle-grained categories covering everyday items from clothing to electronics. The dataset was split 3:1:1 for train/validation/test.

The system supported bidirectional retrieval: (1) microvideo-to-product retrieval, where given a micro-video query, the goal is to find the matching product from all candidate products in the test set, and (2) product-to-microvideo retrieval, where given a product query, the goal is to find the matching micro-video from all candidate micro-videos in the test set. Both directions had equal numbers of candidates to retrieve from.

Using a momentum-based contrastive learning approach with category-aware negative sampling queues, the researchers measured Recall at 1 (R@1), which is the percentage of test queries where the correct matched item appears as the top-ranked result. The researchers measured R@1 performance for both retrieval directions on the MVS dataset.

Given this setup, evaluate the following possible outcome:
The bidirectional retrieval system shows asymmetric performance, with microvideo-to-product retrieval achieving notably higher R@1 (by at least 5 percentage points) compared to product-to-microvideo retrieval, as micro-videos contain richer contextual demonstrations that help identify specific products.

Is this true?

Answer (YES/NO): NO